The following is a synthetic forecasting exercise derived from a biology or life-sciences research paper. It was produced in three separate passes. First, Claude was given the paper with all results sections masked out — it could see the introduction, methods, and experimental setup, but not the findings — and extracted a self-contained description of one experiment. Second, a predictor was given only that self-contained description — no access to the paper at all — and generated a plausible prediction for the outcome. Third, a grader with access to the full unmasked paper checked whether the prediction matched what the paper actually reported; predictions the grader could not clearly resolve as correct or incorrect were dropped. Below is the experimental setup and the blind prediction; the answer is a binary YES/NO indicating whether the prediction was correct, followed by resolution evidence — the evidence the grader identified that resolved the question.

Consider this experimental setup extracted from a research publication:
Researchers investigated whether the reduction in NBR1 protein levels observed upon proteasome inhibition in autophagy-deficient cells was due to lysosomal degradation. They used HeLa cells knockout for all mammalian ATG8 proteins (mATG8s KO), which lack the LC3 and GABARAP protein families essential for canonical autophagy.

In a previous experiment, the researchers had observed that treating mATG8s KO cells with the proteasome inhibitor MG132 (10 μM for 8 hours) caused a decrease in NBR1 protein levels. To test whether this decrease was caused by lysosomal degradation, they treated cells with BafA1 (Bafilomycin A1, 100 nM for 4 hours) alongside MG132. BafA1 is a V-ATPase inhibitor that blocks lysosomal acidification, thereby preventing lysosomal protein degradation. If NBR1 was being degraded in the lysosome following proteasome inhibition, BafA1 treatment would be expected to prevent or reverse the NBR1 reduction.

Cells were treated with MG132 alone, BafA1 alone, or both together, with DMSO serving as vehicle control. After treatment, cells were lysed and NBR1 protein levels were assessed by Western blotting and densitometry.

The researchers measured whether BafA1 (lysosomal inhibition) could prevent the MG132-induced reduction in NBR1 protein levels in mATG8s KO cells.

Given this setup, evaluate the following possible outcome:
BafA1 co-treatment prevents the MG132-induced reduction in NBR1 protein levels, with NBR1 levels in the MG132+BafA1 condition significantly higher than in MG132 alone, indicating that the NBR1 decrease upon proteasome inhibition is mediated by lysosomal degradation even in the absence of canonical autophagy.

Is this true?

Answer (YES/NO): NO